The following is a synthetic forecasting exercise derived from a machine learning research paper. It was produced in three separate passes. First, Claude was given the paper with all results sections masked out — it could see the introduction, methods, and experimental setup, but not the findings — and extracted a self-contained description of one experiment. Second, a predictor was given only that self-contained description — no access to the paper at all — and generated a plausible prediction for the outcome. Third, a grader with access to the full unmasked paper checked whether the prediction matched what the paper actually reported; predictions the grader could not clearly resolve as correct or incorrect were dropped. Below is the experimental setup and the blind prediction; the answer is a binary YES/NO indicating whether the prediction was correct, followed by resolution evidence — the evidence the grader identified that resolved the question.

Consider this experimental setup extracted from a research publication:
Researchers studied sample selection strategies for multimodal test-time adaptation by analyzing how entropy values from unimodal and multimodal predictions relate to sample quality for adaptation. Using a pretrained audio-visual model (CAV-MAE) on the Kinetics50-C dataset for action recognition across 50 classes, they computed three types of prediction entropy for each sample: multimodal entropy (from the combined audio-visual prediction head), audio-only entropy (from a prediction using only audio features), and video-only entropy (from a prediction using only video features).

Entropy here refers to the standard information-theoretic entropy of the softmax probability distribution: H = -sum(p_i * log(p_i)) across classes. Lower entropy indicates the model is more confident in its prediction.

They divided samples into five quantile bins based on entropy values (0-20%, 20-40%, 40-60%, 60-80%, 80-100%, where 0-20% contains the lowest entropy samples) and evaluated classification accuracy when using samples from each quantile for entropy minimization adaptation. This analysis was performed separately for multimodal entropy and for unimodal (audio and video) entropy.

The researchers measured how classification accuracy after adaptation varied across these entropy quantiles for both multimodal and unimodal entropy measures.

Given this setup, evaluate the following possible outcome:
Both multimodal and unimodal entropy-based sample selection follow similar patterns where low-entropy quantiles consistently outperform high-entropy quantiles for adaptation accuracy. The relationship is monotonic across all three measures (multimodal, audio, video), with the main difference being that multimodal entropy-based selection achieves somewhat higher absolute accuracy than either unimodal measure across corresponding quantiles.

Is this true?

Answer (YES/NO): NO